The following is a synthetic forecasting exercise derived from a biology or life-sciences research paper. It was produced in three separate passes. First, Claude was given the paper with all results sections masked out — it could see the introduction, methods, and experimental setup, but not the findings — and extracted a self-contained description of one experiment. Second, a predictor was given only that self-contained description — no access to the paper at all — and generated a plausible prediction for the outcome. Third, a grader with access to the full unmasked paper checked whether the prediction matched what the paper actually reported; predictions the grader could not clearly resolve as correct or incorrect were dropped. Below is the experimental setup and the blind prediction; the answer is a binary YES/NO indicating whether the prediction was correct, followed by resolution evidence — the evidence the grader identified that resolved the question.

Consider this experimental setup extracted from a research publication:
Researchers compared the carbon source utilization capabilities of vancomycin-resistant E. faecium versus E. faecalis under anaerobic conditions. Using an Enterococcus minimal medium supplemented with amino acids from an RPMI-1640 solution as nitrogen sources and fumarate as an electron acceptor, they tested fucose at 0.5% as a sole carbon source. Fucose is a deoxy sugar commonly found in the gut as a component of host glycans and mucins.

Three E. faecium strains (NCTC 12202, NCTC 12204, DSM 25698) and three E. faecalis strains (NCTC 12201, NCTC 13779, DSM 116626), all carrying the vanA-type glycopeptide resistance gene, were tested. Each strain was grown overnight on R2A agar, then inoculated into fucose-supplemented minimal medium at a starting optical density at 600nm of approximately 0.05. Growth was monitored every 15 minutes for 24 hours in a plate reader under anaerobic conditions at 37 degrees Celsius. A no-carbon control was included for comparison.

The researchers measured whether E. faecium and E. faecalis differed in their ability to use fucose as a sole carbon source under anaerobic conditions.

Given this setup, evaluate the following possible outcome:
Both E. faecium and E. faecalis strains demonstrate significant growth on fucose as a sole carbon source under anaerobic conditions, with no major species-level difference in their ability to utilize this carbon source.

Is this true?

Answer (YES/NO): NO